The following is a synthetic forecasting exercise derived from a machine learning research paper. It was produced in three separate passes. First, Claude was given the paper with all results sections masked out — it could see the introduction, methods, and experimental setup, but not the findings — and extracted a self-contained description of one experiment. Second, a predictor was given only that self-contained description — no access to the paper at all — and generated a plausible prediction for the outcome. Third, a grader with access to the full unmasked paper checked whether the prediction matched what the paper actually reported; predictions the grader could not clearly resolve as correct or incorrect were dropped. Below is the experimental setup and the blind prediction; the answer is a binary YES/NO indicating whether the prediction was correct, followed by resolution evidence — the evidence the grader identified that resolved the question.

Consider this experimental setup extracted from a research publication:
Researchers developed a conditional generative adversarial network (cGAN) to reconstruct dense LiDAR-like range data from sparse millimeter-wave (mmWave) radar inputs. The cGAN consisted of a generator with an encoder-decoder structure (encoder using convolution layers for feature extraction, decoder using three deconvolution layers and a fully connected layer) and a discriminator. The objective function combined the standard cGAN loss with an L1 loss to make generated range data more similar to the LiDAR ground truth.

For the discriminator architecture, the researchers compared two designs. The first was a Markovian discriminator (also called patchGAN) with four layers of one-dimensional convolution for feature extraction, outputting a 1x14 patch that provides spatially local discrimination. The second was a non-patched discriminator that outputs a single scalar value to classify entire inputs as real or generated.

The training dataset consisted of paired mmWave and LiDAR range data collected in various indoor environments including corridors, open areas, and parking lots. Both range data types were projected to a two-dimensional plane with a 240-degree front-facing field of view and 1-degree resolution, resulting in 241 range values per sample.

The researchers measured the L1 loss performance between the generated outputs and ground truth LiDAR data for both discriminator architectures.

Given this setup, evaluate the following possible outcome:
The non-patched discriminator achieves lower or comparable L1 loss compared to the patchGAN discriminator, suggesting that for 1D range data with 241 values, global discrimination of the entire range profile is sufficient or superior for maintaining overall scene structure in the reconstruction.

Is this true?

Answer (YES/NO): YES